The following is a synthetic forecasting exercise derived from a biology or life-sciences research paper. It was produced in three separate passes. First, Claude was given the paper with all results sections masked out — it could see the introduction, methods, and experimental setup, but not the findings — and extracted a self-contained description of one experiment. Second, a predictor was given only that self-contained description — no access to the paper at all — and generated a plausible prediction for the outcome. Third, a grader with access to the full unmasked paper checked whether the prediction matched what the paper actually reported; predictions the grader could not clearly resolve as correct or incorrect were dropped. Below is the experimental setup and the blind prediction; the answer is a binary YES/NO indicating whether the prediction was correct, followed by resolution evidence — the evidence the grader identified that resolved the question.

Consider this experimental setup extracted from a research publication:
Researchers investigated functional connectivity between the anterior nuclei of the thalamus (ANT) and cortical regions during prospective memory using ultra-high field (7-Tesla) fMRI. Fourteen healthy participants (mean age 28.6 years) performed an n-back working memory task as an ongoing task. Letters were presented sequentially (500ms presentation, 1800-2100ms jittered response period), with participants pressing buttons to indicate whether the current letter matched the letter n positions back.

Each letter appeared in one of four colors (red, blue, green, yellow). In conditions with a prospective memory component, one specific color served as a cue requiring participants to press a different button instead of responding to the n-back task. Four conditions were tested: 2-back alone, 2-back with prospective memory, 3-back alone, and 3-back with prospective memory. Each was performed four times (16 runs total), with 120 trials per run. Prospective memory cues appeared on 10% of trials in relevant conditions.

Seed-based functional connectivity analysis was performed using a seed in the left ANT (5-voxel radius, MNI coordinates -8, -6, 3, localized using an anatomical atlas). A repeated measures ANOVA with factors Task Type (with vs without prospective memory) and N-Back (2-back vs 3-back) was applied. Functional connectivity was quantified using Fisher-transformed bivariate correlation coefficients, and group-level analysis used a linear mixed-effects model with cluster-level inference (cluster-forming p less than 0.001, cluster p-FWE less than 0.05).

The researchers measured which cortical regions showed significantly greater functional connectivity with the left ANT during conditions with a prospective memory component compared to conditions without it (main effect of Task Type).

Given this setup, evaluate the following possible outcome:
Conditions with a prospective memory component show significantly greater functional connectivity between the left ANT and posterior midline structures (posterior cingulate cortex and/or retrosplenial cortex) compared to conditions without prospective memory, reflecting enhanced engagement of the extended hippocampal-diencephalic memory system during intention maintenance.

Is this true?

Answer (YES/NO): NO